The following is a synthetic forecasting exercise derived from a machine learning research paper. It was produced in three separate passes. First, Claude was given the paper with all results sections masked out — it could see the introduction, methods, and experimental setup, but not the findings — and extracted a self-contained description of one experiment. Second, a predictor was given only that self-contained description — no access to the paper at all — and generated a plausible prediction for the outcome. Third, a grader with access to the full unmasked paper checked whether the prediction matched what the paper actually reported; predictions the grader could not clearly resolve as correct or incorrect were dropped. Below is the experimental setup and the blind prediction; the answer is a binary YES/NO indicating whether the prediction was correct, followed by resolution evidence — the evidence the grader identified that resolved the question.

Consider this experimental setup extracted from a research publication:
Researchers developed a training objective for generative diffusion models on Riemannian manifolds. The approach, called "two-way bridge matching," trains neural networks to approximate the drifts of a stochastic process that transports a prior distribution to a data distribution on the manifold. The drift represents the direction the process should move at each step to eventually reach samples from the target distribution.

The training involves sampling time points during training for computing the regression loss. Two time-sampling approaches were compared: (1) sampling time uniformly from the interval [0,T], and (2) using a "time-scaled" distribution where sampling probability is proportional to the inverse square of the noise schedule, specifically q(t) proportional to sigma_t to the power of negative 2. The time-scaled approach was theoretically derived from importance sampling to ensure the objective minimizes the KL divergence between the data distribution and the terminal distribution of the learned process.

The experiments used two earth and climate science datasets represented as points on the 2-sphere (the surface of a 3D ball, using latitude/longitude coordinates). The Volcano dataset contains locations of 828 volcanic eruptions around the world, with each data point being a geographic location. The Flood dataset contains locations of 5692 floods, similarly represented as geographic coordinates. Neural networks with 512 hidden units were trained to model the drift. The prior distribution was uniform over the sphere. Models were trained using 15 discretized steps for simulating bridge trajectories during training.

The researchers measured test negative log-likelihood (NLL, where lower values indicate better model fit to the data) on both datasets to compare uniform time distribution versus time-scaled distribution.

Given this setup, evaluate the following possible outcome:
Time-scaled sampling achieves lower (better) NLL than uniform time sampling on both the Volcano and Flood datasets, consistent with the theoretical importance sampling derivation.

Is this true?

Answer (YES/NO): YES